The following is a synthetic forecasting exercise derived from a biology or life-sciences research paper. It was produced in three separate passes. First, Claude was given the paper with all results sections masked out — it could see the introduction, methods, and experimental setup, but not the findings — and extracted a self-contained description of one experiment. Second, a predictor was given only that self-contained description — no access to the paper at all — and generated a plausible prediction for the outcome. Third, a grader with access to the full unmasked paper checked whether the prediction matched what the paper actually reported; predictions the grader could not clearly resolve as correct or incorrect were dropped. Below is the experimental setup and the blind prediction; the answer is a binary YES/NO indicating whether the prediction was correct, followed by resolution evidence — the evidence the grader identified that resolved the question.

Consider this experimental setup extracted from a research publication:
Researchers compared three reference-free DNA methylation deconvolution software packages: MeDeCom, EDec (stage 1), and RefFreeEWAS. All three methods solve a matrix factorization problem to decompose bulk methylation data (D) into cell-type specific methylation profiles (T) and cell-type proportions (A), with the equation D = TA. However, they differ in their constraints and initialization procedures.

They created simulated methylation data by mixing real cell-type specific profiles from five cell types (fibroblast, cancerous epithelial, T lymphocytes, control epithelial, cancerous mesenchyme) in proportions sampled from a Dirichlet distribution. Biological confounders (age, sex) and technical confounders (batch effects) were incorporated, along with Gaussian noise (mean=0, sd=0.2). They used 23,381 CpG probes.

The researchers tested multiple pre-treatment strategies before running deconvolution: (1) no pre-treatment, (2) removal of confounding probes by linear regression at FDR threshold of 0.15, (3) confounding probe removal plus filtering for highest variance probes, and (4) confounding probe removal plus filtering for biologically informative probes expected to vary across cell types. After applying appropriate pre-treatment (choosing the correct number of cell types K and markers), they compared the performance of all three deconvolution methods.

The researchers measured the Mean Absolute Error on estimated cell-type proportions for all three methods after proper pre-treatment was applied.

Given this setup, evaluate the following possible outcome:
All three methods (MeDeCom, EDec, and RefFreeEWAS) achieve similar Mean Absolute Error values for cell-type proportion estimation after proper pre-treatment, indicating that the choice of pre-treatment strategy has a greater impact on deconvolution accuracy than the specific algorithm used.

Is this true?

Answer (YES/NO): YES